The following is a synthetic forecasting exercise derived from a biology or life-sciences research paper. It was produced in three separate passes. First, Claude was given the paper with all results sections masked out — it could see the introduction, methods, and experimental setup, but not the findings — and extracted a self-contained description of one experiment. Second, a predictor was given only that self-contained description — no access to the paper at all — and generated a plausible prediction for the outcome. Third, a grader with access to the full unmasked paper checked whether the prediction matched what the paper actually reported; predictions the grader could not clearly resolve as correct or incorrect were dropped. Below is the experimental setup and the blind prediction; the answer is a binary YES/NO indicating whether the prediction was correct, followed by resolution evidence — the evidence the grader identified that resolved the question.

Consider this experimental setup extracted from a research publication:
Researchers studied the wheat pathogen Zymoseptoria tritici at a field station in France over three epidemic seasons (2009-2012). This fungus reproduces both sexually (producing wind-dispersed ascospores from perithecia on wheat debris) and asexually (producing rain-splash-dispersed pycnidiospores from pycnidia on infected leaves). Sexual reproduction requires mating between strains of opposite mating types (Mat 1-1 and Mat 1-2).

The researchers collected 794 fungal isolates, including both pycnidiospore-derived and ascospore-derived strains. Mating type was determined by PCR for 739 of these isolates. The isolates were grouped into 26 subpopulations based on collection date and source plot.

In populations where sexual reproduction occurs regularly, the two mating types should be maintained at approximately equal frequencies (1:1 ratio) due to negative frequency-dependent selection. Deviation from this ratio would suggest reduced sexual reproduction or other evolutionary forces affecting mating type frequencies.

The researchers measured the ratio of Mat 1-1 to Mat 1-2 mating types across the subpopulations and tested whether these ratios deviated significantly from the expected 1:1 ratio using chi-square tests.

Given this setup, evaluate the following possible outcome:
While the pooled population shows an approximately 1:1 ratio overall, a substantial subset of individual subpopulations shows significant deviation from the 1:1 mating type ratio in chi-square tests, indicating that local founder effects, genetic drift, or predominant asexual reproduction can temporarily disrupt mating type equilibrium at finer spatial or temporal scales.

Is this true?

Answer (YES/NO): NO